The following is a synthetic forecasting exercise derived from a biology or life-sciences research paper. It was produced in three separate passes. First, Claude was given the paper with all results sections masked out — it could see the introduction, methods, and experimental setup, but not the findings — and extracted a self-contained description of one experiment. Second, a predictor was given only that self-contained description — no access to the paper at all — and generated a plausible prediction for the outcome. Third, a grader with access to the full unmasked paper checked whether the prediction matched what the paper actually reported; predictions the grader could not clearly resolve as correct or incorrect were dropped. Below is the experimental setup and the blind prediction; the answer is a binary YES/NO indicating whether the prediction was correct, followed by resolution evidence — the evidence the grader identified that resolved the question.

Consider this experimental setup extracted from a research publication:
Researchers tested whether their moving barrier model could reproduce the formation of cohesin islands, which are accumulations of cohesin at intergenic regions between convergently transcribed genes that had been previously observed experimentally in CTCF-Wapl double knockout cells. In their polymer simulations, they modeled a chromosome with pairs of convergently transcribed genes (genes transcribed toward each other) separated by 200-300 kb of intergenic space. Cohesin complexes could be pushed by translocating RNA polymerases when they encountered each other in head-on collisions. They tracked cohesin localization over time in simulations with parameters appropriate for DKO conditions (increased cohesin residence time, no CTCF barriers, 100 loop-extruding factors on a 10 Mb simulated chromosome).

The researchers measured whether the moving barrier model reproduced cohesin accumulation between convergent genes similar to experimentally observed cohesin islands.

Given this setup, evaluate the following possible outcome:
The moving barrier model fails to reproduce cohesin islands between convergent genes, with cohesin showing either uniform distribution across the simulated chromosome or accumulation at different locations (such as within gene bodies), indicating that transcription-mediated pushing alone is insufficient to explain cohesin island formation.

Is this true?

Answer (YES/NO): NO